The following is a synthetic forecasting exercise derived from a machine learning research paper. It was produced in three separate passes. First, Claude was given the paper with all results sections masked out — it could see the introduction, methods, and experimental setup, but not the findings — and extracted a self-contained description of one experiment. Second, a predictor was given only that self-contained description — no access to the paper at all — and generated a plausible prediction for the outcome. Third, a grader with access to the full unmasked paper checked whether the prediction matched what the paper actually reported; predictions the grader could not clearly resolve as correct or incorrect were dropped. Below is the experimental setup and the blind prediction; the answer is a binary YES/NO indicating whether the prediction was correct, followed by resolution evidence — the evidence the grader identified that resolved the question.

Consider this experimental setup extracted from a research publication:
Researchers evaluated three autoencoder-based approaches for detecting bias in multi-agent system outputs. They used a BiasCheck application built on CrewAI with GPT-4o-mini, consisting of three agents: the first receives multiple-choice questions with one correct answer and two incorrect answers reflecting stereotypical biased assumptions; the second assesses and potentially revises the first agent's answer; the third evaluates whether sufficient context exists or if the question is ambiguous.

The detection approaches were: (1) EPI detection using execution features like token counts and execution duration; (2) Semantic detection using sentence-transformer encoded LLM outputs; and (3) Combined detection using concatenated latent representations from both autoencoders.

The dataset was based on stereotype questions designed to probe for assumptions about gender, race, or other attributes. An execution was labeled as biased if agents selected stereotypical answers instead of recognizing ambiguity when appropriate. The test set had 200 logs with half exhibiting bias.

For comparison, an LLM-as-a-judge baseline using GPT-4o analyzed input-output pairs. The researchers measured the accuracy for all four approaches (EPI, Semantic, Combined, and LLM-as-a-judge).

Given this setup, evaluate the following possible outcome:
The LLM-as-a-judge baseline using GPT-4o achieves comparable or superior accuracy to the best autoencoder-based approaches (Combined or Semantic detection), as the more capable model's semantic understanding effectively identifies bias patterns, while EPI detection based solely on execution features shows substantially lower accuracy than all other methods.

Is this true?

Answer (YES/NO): NO